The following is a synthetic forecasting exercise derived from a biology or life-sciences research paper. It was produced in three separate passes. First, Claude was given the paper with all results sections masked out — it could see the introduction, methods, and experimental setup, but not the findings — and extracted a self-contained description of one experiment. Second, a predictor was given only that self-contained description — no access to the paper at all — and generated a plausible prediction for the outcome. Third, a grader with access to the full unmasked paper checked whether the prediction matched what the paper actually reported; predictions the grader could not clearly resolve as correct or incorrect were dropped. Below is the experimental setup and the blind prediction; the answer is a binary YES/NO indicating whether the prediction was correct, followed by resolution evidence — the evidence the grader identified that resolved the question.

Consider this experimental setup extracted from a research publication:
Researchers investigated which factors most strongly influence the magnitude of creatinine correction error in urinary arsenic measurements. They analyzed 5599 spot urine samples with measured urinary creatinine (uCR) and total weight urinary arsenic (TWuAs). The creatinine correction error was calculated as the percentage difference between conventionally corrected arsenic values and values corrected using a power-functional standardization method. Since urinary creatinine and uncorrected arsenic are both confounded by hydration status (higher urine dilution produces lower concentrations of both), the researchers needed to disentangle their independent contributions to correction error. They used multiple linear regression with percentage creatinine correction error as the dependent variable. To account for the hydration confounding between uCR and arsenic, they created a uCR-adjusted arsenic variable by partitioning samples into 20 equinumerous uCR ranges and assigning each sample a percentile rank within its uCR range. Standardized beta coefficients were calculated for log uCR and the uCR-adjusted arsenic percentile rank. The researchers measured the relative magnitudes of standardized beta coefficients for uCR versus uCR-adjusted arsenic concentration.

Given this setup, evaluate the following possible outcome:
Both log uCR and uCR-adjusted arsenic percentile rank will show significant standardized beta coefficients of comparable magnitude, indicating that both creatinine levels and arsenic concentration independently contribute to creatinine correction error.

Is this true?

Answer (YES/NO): NO